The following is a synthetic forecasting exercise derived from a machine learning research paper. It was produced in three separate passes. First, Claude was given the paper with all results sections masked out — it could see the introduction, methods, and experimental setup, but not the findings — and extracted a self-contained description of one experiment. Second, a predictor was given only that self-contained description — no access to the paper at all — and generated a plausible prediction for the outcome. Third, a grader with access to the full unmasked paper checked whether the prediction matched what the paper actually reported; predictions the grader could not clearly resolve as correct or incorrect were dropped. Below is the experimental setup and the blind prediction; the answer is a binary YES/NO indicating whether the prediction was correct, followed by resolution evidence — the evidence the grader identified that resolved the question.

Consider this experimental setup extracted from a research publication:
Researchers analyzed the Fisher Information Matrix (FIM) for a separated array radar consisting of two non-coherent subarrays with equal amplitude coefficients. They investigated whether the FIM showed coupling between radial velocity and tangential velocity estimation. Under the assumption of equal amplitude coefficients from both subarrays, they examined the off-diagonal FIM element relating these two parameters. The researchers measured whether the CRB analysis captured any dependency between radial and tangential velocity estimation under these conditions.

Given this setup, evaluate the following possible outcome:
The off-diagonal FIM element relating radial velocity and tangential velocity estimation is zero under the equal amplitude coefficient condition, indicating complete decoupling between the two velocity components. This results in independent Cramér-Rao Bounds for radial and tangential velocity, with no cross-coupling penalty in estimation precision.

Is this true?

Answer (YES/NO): NO